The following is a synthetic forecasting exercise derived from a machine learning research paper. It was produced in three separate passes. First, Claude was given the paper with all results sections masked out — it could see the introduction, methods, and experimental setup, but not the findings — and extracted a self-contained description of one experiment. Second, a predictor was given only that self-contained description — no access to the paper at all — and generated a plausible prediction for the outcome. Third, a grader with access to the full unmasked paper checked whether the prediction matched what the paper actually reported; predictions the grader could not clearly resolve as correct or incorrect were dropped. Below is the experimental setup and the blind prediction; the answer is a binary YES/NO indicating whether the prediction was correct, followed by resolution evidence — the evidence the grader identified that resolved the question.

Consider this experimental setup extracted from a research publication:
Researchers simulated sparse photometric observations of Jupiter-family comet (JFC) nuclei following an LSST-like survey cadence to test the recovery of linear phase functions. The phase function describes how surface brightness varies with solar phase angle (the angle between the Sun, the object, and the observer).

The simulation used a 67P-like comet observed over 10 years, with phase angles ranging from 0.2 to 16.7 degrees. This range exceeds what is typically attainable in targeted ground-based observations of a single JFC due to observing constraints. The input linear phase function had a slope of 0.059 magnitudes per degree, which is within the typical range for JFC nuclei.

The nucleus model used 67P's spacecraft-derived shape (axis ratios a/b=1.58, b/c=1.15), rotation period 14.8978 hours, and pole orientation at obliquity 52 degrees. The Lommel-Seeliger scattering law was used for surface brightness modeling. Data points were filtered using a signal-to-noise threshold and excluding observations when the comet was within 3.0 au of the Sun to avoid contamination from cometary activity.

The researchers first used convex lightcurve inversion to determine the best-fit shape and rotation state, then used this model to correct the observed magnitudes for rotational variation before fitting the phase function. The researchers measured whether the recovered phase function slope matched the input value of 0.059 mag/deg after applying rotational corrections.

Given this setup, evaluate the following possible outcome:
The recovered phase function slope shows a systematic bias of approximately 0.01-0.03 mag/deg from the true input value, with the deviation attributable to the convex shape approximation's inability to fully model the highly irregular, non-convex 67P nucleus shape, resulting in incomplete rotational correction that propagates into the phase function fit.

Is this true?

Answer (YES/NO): NO